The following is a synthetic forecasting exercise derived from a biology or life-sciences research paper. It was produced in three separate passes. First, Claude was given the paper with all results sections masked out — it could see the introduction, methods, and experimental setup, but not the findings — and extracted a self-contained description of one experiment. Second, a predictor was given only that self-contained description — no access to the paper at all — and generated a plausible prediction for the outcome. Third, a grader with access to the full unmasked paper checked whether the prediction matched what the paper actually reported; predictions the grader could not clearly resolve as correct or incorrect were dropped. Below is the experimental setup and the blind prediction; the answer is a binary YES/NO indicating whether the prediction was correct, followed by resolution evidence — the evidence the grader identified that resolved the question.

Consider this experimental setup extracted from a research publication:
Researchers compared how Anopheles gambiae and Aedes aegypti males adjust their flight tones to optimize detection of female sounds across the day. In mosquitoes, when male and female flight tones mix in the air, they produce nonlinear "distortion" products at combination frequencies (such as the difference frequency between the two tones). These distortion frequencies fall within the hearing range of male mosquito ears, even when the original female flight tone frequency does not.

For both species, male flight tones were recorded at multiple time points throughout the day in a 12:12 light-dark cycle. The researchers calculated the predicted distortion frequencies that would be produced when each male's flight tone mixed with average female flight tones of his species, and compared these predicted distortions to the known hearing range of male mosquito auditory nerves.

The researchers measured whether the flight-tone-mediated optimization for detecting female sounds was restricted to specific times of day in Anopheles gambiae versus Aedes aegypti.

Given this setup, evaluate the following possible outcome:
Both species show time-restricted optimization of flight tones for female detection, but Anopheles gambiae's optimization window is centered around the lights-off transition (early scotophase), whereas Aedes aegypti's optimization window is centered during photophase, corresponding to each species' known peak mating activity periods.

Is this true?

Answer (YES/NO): NO